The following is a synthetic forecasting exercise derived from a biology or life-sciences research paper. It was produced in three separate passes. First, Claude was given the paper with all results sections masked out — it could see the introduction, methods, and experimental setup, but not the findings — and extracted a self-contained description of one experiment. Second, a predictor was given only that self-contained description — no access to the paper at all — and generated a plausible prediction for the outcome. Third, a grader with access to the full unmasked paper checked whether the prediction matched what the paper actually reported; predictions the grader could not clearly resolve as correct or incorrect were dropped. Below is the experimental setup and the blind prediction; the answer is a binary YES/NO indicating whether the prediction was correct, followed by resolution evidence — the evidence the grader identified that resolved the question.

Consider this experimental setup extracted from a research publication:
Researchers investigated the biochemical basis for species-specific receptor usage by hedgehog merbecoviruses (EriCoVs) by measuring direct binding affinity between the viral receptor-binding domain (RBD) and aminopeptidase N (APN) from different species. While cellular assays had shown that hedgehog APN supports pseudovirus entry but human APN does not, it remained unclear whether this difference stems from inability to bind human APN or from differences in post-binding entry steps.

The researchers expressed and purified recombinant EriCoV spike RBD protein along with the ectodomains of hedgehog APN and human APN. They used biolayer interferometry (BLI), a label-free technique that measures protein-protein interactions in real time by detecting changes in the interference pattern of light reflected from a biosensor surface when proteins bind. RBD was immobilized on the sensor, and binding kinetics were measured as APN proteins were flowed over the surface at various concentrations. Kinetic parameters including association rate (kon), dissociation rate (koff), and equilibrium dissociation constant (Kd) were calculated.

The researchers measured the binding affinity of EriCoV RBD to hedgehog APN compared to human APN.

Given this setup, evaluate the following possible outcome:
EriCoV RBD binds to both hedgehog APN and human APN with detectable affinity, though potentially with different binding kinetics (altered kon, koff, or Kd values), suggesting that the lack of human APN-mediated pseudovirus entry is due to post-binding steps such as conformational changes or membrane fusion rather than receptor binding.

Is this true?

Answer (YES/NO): NO